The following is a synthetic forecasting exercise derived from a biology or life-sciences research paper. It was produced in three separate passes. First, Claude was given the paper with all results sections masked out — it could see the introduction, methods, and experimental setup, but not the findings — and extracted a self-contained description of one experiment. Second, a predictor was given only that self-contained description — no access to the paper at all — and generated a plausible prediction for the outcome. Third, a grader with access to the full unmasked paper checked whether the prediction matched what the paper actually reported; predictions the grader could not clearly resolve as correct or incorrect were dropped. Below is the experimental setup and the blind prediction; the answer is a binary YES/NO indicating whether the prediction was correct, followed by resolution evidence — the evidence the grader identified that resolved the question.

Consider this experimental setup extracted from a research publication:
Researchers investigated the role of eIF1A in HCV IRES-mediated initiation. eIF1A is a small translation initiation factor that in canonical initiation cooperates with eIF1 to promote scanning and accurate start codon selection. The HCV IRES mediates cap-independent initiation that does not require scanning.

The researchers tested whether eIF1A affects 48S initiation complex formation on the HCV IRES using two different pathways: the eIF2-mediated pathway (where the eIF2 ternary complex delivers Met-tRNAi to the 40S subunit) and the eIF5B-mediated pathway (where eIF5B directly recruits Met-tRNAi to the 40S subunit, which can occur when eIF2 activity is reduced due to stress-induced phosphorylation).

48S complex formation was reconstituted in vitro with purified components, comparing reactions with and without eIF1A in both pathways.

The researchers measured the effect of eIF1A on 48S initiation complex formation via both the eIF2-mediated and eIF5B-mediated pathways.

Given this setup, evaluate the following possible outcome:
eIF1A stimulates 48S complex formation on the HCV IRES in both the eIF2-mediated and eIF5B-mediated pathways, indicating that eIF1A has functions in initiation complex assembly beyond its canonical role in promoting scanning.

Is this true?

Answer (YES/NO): YES